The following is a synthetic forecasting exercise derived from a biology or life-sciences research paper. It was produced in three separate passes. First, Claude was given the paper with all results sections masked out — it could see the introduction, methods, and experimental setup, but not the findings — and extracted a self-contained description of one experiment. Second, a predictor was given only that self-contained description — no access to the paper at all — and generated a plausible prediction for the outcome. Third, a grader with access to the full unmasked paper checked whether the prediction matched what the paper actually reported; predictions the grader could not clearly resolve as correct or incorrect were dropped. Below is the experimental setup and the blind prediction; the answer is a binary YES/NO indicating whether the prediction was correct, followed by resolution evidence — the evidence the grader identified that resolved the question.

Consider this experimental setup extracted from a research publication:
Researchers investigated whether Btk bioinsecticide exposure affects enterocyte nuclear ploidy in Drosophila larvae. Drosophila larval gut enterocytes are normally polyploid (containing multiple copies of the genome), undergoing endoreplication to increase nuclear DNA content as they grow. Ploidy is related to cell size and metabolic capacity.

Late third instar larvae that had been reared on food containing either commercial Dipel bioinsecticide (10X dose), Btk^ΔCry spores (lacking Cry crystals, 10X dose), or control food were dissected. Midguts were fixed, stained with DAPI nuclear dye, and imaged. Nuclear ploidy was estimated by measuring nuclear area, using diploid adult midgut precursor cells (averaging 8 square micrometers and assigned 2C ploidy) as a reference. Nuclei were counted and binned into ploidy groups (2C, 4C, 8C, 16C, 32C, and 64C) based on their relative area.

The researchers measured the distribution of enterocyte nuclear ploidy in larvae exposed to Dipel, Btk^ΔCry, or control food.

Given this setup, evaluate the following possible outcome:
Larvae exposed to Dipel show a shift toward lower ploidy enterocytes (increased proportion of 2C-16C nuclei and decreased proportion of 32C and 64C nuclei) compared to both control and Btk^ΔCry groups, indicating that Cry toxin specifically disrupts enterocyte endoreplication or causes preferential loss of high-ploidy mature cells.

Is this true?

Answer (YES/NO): YES